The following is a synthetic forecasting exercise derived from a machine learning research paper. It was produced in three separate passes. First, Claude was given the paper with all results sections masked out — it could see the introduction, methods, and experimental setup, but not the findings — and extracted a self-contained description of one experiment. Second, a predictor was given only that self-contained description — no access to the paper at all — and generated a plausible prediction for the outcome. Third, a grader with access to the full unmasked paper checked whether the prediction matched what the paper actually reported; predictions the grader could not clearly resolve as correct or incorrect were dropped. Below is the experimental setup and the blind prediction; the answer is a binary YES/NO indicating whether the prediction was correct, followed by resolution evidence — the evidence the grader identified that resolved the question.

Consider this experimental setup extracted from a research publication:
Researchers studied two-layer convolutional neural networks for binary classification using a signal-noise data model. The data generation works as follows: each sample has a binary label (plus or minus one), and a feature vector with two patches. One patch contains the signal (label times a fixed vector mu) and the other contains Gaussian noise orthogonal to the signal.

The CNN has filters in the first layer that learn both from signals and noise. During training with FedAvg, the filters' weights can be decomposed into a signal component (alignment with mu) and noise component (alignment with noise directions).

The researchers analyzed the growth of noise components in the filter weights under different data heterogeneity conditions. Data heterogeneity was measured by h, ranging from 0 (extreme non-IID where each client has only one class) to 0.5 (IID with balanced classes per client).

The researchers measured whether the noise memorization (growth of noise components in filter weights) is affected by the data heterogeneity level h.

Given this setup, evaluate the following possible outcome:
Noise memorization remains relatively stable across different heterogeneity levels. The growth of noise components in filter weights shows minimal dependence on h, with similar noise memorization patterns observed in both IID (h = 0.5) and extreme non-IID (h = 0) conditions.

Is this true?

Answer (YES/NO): YES